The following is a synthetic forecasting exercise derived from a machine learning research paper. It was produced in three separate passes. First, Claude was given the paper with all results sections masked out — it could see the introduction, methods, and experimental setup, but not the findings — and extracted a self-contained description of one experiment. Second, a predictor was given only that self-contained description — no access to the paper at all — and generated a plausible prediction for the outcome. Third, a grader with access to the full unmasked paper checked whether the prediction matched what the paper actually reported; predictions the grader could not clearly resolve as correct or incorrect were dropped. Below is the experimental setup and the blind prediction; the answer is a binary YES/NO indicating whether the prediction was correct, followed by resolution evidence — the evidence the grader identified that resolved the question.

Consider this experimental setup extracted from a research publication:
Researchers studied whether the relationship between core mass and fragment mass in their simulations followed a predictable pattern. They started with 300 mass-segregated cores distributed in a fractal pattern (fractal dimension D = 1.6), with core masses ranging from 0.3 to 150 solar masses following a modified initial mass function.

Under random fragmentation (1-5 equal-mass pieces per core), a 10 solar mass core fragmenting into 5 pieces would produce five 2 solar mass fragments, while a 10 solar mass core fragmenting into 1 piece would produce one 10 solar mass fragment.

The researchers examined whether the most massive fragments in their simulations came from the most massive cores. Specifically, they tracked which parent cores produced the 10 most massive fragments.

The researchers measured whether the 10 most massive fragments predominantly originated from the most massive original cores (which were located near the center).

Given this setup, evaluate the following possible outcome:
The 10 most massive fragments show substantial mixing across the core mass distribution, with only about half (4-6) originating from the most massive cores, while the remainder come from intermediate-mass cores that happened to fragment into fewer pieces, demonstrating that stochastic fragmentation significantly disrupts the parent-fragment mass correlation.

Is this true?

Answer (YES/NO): NO